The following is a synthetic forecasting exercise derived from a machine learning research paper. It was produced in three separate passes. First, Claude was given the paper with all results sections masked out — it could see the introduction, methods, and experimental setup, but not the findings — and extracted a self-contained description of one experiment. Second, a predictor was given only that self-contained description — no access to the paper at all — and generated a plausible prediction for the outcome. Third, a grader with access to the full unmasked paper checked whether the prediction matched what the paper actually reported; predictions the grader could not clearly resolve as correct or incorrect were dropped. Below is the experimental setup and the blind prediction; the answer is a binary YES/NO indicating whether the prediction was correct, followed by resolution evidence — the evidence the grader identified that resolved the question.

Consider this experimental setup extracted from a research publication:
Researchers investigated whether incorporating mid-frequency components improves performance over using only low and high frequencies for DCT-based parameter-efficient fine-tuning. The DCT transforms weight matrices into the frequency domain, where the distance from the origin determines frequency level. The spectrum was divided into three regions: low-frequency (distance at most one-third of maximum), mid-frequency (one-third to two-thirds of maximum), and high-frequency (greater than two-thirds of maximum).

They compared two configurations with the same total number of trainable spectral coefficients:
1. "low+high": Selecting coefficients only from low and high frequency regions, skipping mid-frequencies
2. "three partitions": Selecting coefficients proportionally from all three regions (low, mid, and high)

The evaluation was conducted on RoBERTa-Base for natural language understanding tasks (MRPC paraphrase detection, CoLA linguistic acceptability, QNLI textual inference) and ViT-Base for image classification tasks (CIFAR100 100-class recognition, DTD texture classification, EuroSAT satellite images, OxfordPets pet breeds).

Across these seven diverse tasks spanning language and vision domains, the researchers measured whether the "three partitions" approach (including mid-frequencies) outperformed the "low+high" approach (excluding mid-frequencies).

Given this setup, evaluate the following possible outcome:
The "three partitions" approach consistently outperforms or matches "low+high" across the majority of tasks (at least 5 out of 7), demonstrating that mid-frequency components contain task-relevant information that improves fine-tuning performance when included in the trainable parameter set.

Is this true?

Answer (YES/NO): YES